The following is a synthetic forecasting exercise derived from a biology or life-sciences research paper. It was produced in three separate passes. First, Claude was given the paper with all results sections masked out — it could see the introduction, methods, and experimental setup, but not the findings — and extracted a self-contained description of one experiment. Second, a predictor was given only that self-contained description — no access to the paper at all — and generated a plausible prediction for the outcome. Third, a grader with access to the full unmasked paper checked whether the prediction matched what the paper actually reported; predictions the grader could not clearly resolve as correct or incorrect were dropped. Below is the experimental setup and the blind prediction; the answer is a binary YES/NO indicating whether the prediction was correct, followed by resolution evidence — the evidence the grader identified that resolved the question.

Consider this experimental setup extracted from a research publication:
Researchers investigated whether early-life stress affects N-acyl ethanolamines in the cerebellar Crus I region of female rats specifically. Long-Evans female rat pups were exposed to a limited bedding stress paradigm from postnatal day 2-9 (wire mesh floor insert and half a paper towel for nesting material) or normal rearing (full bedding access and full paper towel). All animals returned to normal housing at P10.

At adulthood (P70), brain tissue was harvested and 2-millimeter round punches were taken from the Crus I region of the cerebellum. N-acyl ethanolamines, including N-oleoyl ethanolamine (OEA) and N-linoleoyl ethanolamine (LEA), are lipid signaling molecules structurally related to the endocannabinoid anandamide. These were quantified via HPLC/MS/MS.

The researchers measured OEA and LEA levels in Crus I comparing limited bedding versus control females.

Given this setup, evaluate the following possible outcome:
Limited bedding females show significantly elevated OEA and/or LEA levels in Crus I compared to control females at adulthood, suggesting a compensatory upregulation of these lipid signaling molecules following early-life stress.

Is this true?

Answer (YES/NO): NO